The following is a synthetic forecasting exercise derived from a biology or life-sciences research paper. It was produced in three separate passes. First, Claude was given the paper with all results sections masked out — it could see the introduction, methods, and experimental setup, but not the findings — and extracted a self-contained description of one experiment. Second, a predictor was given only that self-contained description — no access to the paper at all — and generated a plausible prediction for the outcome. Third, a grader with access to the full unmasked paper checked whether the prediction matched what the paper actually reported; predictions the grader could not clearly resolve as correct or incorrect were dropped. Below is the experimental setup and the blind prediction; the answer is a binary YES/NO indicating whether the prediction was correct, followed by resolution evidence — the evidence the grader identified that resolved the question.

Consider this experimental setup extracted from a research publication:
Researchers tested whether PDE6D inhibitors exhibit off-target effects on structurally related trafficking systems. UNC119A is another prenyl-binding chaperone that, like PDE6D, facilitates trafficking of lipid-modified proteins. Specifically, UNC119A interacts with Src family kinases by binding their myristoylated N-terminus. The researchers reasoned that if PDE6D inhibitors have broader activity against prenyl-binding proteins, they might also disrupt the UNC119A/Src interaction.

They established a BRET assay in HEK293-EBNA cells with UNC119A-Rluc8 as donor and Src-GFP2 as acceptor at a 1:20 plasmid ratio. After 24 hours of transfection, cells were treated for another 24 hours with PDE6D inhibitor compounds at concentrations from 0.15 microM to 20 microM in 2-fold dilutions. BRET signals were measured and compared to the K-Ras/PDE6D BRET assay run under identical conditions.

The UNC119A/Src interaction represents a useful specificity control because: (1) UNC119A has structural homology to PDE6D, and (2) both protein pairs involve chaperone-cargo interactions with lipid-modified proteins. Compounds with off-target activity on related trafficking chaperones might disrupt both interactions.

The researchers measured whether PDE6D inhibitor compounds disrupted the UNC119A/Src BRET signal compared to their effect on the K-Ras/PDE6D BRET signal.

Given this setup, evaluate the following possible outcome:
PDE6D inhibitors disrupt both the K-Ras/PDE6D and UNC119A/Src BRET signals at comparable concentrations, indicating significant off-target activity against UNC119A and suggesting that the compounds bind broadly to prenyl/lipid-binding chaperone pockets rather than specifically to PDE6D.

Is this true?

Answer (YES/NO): NO